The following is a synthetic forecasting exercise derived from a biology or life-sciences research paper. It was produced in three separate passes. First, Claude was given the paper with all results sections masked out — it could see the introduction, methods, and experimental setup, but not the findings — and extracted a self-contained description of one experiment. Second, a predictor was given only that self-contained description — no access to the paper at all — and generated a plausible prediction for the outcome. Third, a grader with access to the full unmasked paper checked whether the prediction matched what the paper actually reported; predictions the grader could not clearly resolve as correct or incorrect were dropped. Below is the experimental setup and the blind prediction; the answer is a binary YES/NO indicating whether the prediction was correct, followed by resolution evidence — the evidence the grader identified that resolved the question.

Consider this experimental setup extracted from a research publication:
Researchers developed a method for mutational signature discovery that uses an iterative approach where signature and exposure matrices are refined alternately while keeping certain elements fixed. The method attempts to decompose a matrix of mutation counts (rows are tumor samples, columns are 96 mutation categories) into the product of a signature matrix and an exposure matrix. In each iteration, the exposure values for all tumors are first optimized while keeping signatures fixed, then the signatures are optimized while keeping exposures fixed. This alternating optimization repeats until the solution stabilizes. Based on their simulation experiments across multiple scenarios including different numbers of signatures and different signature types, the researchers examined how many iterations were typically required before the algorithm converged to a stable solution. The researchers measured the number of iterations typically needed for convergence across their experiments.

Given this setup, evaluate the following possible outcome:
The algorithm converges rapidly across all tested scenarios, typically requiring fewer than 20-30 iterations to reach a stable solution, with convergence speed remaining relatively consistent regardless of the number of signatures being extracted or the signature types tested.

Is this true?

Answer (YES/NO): YES